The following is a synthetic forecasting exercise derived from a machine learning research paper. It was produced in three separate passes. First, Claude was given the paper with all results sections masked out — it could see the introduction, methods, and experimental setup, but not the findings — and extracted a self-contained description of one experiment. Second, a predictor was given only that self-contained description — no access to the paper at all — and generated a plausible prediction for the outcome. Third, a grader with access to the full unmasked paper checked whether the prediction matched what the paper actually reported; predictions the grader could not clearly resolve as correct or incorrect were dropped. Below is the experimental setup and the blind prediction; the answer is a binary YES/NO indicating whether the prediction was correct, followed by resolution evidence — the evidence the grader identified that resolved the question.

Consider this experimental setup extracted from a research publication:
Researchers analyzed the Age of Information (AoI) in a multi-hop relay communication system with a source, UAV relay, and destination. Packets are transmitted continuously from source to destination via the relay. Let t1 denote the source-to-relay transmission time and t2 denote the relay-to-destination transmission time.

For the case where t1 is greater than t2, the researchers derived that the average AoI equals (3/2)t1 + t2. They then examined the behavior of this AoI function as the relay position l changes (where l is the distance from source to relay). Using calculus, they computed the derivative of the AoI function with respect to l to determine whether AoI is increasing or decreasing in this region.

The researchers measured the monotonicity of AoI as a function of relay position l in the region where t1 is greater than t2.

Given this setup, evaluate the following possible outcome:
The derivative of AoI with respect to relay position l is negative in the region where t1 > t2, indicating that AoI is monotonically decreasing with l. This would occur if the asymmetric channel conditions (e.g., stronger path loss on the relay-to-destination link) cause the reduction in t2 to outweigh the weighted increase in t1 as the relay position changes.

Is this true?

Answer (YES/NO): NO